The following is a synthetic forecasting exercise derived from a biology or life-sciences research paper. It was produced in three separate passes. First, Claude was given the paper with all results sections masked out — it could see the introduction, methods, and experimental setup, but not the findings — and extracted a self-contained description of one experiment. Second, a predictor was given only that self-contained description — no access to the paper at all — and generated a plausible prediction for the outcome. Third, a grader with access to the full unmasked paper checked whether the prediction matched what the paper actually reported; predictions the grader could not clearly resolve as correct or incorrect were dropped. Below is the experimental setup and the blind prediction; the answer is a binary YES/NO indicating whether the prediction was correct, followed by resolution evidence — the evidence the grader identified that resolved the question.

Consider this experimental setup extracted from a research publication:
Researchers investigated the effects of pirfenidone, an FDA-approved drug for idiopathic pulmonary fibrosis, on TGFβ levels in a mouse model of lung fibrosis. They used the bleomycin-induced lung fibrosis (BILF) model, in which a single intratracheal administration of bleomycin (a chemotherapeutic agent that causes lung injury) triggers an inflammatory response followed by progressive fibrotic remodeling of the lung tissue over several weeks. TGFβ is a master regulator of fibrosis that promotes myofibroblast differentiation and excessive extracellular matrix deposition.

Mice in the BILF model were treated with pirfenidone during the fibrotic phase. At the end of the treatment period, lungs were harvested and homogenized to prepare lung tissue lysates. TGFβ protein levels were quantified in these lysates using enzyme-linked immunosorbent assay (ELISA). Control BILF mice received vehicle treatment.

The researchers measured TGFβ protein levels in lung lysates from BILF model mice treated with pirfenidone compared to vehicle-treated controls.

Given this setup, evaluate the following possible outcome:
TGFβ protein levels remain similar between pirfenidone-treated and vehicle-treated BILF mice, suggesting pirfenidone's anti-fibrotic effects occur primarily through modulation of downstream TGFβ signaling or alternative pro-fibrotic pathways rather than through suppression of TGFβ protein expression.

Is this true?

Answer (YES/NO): NO